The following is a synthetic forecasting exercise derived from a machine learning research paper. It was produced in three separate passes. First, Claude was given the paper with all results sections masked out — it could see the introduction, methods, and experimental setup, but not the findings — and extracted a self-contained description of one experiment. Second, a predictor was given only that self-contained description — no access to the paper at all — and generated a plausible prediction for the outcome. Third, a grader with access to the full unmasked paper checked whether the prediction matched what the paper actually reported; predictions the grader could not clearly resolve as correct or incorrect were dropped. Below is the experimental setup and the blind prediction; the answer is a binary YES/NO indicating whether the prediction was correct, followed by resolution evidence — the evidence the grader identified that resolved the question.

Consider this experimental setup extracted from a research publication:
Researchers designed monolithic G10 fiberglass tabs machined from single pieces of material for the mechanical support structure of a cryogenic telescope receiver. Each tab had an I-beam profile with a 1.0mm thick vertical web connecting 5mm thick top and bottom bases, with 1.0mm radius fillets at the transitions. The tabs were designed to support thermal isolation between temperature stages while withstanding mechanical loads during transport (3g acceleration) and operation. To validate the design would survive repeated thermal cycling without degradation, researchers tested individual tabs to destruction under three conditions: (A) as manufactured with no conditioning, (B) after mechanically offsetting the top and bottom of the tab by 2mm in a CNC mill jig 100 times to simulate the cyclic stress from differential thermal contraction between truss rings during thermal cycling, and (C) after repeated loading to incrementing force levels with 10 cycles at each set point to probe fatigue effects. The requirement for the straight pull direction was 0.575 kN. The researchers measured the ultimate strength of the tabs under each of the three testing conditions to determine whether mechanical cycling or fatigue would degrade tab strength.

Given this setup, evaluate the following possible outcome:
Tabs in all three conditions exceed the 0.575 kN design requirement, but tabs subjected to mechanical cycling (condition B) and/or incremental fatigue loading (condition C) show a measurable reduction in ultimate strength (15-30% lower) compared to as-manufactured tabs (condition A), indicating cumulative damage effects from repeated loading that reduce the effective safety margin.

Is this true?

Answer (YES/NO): NO